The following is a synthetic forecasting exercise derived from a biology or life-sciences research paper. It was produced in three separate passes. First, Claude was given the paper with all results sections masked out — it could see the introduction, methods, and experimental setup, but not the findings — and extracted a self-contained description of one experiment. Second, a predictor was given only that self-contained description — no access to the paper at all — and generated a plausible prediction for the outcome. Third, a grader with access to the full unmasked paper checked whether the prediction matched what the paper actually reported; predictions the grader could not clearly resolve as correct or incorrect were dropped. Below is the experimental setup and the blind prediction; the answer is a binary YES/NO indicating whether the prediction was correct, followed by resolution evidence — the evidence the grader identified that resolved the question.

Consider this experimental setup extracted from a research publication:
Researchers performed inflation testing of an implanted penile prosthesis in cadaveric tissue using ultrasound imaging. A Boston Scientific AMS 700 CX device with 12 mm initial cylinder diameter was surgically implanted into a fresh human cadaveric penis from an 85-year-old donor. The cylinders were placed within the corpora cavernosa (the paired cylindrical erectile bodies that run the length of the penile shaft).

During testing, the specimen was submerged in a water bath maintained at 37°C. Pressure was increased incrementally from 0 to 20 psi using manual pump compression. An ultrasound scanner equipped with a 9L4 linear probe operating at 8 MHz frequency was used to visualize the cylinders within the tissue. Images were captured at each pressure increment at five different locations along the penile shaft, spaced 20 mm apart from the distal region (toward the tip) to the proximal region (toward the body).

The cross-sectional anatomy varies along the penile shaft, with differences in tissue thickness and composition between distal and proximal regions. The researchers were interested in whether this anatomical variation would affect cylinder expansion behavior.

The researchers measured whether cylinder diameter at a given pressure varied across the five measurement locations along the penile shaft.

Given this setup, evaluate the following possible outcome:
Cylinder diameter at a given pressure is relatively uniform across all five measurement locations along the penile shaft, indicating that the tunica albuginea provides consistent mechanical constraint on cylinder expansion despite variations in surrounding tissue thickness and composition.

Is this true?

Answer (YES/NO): YES